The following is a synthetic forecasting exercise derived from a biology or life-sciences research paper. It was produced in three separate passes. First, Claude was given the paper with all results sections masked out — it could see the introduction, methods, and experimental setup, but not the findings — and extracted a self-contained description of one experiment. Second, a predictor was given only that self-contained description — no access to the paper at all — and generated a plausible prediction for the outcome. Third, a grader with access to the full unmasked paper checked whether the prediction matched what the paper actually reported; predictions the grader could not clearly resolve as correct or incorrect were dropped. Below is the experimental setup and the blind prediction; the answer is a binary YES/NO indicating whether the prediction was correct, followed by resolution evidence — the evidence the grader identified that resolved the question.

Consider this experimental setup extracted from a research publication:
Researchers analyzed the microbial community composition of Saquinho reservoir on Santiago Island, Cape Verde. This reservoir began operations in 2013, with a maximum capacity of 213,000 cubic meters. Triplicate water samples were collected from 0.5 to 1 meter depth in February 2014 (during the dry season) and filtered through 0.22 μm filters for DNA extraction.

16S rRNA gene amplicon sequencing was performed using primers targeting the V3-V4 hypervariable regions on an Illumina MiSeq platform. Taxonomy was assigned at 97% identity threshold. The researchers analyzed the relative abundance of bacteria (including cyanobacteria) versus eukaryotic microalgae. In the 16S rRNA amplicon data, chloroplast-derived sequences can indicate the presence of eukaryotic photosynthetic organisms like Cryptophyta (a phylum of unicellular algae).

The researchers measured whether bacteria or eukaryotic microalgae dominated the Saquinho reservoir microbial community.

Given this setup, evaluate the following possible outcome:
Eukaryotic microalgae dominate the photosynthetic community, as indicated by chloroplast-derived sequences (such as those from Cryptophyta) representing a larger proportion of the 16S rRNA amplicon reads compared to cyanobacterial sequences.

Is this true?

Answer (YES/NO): YES